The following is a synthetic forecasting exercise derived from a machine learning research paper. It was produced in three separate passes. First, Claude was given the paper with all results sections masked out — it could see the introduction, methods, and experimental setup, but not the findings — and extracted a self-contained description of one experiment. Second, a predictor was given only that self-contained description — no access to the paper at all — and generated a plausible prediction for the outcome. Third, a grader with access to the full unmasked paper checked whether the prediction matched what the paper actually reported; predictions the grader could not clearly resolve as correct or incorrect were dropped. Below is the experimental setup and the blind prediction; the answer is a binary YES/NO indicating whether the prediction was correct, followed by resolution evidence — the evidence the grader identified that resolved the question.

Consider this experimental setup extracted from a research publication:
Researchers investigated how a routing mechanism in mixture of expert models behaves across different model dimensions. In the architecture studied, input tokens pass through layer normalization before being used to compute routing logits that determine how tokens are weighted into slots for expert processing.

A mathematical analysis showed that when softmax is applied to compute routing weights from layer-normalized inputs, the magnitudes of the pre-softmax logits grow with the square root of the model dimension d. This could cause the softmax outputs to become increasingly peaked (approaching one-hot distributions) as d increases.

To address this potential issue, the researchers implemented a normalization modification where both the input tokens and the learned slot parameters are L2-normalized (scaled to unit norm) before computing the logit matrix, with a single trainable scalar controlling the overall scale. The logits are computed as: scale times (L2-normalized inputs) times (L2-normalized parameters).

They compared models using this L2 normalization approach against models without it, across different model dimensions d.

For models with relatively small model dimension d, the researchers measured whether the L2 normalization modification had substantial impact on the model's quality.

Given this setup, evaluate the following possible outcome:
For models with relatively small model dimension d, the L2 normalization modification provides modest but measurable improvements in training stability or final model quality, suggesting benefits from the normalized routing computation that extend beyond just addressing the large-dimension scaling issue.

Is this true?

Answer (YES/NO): NO